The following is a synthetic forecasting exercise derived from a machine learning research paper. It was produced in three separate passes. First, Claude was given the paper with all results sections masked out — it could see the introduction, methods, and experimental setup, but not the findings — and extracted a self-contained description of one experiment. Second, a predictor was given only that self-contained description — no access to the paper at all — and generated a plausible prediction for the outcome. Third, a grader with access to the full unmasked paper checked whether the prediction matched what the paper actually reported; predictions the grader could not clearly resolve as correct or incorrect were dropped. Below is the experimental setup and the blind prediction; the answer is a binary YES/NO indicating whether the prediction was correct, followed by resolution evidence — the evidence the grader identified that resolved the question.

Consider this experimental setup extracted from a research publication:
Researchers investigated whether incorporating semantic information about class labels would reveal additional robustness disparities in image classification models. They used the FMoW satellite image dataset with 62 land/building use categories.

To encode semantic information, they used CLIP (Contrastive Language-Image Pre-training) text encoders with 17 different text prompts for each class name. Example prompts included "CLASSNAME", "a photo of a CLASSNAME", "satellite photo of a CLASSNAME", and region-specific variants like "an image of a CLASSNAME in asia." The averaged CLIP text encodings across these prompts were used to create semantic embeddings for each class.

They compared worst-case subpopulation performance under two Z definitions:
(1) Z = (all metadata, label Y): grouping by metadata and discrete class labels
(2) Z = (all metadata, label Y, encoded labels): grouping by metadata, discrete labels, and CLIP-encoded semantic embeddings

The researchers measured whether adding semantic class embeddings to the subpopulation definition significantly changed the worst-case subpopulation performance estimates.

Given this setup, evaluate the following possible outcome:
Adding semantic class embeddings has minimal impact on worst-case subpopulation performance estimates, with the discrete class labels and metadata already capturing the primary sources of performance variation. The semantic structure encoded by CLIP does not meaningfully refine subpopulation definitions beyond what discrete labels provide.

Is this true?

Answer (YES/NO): YES